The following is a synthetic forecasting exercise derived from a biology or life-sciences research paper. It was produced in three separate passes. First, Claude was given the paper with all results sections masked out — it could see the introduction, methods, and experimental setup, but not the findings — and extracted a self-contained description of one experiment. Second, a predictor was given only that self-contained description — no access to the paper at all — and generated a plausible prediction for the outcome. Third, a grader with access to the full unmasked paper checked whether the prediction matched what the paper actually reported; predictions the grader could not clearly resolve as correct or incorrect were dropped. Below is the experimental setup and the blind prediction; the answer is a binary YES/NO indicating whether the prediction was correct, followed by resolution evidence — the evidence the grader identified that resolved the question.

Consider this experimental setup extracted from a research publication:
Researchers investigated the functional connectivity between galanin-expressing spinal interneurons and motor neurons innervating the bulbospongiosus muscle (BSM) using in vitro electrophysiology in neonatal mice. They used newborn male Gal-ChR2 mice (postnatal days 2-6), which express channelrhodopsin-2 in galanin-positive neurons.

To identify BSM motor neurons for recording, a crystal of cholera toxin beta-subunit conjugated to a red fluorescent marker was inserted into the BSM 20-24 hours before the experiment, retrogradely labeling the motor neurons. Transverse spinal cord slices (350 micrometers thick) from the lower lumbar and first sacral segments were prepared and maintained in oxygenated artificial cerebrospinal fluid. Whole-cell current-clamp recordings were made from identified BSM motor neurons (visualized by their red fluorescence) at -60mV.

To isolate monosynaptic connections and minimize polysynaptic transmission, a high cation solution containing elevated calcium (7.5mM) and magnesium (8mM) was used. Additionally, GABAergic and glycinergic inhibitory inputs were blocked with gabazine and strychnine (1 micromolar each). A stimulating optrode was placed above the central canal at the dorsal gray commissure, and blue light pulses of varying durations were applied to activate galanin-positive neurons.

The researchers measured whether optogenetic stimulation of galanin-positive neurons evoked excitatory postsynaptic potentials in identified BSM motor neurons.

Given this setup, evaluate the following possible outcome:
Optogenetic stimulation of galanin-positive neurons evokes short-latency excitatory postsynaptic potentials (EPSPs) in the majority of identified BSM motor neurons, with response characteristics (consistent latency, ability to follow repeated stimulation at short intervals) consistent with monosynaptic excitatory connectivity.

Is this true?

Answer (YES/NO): YES